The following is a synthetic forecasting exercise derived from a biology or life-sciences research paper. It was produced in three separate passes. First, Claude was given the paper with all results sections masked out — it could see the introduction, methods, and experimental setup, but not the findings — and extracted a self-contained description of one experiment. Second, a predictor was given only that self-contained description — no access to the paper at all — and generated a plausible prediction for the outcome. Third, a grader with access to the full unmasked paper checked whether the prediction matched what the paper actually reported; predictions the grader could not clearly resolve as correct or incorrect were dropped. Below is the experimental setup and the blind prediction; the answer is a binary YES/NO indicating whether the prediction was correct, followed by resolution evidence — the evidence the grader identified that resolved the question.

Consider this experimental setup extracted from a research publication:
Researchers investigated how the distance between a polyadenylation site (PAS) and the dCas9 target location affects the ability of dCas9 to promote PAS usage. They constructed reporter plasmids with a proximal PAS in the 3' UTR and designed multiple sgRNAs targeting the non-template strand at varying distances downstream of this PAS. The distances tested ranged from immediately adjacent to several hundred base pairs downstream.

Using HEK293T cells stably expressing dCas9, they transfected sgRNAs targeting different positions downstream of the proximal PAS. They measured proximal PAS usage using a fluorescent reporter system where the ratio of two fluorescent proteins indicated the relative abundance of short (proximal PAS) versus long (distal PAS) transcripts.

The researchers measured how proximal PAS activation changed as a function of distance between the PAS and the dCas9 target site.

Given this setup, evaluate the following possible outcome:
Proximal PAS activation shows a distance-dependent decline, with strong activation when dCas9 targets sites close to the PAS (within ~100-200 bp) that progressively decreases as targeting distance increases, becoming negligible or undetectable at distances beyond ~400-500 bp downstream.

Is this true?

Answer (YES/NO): NO